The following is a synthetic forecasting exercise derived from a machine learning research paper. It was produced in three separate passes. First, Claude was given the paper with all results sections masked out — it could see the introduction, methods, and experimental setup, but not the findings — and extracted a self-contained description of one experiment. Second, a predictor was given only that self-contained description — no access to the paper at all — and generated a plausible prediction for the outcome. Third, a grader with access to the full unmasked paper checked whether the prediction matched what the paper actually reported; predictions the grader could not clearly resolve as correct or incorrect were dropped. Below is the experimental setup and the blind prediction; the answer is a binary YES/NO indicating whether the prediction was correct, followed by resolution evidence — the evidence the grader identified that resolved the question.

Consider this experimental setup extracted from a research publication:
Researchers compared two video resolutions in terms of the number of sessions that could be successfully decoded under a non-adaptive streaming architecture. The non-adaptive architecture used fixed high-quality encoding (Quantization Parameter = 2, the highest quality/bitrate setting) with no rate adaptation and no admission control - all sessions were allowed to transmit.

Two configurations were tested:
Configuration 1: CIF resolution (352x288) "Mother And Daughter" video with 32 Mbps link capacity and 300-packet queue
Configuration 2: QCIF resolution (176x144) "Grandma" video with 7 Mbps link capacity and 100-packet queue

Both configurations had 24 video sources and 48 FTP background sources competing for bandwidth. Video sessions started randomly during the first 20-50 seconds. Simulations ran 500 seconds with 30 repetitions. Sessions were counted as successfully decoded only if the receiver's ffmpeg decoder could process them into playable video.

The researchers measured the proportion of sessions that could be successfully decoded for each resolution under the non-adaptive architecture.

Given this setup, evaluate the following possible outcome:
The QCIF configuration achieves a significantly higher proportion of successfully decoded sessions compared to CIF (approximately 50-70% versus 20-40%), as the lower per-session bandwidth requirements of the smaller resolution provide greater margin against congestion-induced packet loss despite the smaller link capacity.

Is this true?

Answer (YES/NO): NO